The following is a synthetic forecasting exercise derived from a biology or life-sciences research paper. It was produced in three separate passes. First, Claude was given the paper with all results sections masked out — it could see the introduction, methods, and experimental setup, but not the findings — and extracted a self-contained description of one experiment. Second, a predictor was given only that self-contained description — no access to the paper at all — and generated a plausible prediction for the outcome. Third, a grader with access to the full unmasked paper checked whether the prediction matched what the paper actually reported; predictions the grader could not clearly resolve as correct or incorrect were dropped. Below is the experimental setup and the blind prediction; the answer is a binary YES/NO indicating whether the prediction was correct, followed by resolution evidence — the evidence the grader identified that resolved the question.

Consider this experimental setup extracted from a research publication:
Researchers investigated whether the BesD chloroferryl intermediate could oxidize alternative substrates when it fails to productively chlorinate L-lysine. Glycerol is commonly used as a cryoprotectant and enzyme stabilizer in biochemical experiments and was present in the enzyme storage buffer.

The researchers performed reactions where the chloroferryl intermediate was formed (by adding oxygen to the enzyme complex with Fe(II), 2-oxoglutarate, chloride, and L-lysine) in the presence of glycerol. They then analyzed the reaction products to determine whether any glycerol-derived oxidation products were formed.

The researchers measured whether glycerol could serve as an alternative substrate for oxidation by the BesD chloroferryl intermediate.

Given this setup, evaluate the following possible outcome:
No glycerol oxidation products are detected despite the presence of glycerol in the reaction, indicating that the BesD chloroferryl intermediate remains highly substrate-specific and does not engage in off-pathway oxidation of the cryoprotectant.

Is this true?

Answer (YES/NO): NO